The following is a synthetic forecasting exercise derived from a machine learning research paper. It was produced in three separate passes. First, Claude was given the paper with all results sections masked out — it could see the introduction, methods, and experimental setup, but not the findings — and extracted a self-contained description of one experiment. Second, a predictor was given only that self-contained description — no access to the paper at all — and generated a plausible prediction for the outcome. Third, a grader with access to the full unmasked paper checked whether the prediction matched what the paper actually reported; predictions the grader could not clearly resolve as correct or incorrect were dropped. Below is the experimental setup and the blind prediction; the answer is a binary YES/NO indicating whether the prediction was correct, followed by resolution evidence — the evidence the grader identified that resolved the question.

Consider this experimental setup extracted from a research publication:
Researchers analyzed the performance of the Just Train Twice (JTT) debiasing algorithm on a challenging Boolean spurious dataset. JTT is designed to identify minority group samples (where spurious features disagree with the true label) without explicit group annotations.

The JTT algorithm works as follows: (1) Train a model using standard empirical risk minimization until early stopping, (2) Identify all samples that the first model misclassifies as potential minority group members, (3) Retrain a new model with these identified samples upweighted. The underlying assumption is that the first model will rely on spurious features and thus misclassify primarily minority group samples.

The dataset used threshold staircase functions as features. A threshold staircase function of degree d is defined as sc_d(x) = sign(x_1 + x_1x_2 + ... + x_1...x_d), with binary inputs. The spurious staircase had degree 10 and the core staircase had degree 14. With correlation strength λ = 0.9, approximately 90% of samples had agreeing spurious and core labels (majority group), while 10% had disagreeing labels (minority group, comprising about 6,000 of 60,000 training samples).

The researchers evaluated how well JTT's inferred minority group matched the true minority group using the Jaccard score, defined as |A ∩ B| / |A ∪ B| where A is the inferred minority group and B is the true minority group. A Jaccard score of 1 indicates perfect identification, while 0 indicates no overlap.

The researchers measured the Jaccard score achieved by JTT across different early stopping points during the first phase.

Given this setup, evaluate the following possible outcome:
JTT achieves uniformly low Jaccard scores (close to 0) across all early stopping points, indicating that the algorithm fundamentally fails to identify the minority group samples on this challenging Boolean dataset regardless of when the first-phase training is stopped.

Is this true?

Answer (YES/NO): NO